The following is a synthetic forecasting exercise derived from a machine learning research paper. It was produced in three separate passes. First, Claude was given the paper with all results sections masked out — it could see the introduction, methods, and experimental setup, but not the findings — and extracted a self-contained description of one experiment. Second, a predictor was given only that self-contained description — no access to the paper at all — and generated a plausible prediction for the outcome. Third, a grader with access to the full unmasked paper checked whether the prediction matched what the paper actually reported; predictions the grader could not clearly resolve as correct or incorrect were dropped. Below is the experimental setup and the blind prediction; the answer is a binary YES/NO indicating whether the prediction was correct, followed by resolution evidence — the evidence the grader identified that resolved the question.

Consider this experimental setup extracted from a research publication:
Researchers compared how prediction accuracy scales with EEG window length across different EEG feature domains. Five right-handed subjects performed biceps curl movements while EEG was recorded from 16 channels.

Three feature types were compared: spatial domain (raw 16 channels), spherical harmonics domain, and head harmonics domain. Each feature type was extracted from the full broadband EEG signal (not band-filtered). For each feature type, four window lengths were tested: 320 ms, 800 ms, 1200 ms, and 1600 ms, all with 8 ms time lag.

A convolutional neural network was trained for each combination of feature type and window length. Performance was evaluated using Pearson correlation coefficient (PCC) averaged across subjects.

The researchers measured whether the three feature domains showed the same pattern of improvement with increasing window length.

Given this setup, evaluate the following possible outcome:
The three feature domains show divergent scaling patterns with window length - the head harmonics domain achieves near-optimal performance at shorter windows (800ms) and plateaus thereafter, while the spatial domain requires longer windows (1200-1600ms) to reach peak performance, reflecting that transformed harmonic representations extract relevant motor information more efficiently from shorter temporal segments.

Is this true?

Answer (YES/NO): NO